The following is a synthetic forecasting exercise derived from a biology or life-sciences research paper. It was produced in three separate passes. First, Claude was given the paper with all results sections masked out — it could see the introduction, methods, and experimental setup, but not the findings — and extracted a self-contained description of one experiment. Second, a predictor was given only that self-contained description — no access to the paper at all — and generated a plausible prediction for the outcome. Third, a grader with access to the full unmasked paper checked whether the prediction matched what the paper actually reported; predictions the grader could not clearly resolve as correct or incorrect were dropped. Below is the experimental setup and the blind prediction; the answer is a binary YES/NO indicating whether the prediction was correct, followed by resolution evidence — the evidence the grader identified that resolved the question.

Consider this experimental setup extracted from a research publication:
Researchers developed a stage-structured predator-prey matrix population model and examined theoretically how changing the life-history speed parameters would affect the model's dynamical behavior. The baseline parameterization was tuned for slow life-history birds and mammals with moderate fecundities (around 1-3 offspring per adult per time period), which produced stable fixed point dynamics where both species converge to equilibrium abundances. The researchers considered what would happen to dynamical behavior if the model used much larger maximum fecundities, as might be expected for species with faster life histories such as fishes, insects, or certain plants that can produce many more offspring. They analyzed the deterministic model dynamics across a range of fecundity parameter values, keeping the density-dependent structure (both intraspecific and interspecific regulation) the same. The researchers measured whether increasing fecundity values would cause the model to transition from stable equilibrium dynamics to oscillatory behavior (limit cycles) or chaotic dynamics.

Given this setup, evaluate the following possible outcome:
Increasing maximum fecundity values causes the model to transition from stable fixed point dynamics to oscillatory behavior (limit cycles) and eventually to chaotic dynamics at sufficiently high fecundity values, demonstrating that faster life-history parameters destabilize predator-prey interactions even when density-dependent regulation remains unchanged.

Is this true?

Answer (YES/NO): YES